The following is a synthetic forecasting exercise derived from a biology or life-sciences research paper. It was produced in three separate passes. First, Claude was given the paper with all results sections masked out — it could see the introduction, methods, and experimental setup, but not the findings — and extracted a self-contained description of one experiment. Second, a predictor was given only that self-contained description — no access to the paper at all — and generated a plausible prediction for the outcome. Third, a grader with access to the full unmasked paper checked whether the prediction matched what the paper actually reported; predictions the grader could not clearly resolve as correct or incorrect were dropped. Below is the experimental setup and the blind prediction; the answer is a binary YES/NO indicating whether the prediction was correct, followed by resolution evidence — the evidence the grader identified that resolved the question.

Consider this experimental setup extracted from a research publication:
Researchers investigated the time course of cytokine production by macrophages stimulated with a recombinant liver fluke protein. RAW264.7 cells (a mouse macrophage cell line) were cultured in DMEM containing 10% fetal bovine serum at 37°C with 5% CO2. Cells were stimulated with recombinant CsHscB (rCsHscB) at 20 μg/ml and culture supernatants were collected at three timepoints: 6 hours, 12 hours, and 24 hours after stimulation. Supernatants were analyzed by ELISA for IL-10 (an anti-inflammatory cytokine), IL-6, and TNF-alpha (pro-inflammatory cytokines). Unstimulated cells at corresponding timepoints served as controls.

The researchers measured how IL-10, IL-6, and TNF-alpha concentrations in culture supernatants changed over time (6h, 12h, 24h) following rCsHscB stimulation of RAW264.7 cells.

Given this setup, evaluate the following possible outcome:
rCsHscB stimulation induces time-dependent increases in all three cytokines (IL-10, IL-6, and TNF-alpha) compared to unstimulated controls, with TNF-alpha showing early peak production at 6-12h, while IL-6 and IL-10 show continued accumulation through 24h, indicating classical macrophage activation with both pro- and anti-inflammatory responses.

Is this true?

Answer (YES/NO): YES